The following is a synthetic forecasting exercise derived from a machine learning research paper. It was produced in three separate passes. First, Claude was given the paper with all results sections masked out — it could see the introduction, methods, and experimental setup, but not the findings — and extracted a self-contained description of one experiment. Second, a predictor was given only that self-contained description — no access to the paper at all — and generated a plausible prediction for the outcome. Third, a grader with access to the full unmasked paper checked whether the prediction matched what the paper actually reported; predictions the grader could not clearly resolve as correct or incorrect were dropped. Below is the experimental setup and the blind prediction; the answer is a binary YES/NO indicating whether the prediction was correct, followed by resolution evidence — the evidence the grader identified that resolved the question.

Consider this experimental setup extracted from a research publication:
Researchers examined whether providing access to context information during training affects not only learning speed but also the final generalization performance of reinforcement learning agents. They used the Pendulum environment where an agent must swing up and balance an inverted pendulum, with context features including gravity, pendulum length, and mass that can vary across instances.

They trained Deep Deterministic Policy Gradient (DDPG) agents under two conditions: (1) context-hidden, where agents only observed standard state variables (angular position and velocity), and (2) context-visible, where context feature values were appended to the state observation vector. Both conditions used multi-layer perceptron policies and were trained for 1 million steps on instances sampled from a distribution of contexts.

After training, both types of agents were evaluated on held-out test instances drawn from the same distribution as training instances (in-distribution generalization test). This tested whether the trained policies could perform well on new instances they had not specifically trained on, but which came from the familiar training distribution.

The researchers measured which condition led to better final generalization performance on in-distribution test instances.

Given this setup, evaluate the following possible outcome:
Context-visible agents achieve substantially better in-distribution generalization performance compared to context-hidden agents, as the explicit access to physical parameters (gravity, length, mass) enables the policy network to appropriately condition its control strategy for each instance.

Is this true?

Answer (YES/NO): YES